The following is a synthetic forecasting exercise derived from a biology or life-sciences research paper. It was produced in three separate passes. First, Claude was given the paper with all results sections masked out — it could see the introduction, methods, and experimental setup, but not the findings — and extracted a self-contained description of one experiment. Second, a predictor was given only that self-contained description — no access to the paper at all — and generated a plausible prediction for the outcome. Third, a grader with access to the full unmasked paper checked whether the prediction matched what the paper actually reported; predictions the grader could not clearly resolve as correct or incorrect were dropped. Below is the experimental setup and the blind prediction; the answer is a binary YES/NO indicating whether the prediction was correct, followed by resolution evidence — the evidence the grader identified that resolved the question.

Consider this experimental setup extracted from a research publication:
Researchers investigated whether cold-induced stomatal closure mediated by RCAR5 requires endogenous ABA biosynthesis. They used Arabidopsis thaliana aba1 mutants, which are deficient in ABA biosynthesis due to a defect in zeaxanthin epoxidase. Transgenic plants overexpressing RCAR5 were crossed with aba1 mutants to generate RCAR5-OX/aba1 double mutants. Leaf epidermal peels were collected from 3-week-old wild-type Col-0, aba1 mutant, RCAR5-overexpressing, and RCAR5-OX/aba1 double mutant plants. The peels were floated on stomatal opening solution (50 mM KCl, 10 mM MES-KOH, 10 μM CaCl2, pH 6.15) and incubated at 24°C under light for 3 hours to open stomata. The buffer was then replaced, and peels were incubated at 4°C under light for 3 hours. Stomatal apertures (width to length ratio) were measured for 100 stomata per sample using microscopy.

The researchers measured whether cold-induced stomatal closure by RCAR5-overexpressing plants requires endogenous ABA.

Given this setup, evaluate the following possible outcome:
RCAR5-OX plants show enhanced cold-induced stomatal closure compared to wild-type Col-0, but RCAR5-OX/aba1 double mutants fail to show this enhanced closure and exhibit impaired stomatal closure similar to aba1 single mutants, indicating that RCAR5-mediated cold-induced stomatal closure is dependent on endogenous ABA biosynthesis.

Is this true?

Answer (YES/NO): NO